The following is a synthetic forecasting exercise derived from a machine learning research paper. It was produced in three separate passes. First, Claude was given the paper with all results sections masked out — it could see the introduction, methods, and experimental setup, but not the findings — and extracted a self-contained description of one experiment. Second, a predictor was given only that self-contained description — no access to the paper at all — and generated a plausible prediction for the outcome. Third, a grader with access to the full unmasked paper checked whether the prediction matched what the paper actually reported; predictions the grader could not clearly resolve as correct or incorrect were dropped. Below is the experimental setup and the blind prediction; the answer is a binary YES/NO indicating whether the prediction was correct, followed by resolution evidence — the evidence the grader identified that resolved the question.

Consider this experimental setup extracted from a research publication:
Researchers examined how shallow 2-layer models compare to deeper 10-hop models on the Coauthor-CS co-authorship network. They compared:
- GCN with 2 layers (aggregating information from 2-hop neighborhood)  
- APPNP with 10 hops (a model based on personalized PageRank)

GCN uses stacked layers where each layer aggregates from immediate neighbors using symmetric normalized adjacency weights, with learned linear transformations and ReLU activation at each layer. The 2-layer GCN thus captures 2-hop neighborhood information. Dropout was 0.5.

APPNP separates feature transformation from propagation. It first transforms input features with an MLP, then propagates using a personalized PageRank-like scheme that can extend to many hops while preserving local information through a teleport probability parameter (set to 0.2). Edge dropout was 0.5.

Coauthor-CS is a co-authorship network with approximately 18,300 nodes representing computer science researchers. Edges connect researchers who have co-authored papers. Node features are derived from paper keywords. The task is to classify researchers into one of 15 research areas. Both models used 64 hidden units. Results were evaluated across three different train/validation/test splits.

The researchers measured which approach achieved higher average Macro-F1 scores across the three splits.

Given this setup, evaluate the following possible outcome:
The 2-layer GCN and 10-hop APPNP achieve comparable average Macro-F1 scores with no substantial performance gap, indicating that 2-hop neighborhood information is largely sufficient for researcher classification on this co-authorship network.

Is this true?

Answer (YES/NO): NO